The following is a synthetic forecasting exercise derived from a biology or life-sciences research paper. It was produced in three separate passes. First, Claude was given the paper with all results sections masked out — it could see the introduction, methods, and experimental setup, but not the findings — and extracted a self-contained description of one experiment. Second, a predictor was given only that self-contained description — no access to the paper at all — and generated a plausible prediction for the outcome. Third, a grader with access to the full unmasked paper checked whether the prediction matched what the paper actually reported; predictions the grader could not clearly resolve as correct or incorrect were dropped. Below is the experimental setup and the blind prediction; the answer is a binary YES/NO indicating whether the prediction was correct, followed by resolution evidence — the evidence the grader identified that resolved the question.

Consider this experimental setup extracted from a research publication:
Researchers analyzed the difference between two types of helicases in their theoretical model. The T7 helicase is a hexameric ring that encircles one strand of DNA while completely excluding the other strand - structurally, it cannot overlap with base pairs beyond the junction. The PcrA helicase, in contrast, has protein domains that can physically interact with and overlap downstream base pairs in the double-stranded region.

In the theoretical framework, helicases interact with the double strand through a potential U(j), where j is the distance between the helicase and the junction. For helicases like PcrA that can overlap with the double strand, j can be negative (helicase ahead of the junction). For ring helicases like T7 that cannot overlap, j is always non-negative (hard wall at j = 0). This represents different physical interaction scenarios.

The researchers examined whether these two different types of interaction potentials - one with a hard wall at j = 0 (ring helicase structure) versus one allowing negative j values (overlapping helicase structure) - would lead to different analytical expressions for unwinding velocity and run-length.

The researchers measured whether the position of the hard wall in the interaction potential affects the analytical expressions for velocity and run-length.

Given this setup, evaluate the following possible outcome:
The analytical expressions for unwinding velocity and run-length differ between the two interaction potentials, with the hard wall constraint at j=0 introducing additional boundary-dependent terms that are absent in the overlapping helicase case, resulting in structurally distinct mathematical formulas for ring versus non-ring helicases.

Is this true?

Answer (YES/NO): NO